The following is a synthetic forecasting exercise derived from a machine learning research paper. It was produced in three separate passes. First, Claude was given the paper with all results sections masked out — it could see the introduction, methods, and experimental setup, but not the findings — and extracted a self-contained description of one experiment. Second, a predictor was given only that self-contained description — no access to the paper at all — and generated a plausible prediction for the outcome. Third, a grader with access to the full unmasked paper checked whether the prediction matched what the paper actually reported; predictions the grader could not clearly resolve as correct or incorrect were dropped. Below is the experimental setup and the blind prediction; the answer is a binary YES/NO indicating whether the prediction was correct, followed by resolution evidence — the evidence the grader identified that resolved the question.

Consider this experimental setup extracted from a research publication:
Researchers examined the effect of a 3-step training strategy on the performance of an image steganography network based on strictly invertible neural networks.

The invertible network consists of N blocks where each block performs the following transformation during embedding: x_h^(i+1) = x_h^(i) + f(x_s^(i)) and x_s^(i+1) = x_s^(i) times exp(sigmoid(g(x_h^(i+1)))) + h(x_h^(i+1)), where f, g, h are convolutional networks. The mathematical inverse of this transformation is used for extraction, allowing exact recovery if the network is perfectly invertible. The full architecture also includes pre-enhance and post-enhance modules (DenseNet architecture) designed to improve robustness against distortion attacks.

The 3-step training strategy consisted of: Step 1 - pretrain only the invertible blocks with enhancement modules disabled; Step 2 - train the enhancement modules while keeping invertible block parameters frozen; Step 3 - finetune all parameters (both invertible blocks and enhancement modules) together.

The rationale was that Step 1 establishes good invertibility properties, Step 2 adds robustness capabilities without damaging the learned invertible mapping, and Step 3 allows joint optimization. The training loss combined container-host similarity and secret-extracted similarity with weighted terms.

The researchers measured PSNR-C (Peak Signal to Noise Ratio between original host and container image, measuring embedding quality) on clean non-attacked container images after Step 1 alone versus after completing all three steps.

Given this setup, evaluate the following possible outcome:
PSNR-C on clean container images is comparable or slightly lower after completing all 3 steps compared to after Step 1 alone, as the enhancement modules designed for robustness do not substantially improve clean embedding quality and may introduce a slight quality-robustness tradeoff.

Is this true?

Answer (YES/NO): NO